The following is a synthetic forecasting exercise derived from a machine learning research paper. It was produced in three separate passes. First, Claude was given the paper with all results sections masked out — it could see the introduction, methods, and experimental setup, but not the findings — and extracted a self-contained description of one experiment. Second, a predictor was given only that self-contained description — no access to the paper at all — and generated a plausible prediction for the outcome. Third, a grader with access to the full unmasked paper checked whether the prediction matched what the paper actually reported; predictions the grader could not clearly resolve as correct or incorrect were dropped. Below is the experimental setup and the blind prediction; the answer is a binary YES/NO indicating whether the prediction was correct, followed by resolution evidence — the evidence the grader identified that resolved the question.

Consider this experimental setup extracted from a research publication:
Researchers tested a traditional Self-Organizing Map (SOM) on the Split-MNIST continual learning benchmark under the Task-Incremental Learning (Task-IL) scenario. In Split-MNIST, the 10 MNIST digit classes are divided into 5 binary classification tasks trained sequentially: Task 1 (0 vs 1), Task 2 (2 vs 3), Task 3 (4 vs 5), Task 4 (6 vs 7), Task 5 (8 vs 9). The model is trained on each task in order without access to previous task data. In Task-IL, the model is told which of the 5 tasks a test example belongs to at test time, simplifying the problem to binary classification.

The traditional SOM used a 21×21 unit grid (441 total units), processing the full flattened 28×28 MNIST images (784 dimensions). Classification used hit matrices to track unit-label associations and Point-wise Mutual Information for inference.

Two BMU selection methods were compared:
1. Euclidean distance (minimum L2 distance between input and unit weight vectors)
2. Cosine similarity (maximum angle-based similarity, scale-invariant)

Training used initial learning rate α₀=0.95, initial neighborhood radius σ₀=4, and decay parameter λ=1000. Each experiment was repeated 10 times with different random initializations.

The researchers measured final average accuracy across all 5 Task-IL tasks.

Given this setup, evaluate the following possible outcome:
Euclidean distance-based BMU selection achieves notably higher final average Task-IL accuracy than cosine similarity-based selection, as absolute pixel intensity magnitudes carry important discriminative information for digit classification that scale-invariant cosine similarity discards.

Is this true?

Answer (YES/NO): NO